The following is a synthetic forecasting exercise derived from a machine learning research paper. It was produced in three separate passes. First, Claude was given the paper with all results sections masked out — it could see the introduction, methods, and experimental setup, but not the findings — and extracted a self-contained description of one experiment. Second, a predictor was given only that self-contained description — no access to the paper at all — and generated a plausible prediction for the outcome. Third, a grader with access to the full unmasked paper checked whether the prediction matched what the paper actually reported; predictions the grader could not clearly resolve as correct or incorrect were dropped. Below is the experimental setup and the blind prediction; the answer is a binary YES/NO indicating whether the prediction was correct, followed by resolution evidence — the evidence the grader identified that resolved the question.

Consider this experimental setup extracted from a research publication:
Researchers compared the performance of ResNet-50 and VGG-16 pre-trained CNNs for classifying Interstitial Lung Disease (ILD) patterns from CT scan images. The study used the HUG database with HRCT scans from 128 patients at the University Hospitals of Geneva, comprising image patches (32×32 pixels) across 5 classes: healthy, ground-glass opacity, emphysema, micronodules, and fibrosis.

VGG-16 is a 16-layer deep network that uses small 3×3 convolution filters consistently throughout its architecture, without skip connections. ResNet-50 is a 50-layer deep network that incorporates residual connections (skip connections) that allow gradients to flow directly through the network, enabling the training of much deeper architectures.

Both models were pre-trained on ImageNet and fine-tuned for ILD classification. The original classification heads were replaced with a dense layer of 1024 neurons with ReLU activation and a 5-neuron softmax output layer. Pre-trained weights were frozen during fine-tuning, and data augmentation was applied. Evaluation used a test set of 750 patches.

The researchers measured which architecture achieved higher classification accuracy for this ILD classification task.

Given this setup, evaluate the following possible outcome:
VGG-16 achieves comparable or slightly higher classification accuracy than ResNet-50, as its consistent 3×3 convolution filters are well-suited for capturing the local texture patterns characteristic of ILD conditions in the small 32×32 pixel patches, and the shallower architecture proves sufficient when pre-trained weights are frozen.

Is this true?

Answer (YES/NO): NO